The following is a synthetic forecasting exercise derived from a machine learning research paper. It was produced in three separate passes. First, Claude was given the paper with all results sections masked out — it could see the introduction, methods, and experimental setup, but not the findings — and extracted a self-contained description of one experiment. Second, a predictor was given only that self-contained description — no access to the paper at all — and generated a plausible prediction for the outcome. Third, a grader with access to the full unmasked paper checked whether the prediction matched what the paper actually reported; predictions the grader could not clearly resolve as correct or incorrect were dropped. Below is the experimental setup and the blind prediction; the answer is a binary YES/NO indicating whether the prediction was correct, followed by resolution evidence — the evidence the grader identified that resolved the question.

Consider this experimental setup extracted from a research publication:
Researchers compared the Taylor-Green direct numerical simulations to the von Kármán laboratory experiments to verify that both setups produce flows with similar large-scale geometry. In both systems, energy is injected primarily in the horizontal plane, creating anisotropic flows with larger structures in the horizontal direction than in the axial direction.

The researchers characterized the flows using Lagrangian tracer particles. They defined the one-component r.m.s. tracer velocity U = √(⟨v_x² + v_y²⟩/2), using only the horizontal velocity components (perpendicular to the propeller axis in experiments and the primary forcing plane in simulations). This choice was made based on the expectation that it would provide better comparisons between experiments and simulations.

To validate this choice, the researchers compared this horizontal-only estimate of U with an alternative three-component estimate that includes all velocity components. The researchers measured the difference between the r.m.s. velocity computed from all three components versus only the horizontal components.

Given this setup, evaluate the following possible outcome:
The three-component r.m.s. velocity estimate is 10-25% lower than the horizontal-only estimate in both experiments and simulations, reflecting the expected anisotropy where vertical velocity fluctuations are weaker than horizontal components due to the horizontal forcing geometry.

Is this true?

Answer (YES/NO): NO